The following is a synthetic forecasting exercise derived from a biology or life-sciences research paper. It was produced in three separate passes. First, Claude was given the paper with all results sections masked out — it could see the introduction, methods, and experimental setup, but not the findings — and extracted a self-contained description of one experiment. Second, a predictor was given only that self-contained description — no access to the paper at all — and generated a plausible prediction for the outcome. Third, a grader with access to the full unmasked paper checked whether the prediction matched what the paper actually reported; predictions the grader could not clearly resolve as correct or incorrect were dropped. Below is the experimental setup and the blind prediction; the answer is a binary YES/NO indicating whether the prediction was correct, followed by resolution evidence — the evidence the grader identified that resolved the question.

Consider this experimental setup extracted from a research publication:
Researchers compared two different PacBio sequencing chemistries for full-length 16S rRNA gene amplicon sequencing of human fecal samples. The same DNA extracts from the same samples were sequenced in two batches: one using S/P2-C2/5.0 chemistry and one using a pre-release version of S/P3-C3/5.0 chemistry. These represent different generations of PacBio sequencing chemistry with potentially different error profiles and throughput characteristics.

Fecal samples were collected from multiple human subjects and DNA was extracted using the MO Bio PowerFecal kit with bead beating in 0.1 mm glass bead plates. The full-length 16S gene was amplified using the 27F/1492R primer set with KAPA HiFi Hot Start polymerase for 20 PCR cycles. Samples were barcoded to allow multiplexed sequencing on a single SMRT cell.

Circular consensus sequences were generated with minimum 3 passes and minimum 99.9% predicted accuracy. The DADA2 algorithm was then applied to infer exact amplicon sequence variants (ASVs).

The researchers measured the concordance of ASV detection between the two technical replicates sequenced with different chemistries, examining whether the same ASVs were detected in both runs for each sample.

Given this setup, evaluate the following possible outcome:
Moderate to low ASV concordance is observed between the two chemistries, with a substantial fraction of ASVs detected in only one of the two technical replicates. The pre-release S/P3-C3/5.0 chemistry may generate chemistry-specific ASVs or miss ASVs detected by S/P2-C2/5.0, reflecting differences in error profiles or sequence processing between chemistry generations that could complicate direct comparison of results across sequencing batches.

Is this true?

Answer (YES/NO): NO